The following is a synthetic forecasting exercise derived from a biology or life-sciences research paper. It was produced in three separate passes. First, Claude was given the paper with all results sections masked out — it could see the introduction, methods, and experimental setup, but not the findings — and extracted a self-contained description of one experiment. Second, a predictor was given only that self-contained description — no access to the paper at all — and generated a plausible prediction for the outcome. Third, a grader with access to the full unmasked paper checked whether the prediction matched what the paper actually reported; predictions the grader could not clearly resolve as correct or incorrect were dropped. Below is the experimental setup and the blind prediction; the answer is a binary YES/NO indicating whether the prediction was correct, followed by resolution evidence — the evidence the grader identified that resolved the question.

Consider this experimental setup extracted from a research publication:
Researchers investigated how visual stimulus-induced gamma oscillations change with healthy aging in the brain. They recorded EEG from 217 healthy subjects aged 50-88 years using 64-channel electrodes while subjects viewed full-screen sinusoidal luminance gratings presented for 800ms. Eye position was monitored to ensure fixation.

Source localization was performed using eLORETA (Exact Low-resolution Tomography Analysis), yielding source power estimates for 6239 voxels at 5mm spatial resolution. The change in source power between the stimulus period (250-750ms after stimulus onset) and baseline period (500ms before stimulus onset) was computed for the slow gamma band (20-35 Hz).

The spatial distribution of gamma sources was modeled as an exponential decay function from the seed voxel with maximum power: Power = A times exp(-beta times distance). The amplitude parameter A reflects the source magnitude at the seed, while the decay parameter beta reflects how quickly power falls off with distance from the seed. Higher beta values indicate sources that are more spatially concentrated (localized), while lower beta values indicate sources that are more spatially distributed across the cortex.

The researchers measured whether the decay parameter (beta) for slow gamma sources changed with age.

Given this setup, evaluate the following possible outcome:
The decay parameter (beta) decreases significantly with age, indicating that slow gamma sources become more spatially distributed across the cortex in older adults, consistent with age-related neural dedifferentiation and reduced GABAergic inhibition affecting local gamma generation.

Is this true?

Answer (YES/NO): NO